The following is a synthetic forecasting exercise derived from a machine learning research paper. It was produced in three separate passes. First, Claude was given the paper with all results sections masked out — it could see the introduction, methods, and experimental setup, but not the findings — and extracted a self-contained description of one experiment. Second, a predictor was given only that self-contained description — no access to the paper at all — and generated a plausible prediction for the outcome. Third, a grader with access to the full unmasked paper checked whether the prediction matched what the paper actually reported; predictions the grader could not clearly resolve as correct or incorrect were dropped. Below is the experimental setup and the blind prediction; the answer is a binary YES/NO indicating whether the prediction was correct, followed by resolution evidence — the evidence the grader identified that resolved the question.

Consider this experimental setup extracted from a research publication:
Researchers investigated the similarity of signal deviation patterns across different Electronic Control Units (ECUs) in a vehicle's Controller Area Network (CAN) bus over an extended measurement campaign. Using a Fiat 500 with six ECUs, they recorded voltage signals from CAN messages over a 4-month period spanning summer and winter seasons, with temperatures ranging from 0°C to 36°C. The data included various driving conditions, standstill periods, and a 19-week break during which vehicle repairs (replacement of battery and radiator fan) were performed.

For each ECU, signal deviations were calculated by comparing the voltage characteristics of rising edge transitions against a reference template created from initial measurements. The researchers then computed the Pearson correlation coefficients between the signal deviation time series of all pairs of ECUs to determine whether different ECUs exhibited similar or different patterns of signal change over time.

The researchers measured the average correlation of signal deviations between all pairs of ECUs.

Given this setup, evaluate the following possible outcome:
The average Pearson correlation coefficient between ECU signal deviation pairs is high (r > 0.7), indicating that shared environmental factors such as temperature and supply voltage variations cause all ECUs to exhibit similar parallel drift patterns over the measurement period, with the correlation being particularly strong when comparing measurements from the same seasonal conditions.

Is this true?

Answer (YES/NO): YES